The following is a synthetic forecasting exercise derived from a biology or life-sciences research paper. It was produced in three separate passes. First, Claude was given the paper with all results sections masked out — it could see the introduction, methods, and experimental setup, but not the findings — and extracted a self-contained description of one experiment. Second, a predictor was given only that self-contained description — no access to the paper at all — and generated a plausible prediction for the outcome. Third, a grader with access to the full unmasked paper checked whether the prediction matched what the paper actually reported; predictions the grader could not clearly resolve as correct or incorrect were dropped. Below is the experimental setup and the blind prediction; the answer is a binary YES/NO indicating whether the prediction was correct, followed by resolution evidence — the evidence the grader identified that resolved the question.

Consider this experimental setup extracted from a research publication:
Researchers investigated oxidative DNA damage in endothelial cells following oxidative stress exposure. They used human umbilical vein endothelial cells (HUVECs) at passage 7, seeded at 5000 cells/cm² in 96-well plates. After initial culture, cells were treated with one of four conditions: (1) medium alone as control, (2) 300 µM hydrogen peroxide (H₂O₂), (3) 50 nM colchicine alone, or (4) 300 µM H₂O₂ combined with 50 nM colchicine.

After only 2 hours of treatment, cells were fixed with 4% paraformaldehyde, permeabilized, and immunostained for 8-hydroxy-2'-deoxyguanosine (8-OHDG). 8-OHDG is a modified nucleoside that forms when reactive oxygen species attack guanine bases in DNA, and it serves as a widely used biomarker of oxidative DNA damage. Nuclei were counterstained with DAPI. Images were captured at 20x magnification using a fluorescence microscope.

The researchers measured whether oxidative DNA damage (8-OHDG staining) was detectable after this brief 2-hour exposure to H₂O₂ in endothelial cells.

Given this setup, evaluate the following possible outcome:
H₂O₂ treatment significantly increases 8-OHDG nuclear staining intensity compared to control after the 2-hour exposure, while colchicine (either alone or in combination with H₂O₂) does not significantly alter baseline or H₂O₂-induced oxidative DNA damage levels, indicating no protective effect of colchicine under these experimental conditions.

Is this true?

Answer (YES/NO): NO